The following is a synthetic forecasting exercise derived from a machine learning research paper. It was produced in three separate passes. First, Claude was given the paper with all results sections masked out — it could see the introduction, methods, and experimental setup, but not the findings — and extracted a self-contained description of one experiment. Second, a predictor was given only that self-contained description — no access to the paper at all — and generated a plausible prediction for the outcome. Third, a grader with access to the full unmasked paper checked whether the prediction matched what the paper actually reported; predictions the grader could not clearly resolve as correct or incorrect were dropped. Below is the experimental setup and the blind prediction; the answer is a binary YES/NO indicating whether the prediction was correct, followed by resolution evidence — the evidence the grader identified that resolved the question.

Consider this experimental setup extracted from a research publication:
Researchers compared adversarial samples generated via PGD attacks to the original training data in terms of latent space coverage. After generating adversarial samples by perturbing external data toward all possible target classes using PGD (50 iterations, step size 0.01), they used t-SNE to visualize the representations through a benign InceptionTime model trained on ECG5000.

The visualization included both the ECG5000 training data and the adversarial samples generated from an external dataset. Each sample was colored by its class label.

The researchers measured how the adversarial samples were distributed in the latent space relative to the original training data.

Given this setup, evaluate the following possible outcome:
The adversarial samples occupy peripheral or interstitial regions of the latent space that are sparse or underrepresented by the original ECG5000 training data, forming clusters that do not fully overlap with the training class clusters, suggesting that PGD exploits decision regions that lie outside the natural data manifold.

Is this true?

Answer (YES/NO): NO